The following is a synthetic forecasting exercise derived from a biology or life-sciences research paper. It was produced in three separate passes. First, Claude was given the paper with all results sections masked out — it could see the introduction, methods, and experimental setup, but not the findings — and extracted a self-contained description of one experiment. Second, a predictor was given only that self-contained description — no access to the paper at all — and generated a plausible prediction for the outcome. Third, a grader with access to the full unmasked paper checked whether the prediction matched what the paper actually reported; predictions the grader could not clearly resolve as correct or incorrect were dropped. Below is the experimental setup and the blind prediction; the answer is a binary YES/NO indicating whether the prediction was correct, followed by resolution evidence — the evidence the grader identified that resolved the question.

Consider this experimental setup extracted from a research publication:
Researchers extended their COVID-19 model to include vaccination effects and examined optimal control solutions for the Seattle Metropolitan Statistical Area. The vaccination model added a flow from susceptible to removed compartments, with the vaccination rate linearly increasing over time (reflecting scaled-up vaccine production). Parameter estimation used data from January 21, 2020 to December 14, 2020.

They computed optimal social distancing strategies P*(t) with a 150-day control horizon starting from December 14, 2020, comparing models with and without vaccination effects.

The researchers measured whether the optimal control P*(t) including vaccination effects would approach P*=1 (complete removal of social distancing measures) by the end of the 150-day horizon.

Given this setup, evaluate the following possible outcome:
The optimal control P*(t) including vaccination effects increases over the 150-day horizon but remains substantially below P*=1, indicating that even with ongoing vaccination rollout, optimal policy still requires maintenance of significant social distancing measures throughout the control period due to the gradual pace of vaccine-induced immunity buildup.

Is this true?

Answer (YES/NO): NO